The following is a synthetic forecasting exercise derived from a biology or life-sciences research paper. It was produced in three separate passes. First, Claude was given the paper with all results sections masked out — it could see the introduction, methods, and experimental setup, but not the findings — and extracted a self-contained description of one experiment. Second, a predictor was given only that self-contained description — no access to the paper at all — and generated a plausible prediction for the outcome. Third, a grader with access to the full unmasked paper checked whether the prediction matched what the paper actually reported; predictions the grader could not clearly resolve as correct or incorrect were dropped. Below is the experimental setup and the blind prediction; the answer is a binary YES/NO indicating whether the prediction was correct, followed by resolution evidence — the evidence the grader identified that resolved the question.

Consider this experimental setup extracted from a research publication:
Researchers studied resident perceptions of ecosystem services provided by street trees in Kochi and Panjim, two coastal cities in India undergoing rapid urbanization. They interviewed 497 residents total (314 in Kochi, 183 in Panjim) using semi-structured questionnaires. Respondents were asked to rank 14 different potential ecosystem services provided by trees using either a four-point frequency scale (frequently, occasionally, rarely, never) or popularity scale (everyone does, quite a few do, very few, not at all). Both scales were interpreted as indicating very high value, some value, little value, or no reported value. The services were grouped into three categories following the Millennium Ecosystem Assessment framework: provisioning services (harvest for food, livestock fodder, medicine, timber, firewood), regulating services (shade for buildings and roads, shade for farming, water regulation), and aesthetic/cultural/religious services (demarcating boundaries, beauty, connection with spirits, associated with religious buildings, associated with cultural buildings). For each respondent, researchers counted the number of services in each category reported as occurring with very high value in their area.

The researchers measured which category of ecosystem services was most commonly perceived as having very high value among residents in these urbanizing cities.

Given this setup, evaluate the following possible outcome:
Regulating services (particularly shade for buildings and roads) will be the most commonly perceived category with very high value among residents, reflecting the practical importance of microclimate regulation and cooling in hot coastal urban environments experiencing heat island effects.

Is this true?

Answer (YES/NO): YES